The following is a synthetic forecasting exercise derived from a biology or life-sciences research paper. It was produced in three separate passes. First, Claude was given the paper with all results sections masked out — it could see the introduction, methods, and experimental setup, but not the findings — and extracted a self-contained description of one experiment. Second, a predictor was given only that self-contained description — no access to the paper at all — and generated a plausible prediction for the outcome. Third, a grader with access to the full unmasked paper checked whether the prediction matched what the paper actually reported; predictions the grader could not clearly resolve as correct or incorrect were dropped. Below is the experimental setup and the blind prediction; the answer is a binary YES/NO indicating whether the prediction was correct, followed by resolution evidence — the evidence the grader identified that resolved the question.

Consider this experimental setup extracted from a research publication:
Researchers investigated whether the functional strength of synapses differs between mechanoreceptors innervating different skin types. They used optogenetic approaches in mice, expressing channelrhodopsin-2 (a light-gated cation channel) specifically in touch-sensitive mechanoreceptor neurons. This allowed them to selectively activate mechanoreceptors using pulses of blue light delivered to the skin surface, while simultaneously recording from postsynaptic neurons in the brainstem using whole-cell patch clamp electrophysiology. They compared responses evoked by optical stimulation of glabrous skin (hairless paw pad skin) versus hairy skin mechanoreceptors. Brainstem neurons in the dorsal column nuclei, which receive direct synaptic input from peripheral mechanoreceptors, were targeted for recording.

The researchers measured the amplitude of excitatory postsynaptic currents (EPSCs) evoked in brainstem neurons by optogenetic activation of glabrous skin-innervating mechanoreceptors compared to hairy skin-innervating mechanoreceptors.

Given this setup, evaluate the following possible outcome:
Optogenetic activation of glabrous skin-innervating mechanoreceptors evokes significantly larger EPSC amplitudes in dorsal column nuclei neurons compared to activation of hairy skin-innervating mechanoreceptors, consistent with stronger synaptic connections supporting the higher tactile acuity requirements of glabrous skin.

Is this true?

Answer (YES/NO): YES